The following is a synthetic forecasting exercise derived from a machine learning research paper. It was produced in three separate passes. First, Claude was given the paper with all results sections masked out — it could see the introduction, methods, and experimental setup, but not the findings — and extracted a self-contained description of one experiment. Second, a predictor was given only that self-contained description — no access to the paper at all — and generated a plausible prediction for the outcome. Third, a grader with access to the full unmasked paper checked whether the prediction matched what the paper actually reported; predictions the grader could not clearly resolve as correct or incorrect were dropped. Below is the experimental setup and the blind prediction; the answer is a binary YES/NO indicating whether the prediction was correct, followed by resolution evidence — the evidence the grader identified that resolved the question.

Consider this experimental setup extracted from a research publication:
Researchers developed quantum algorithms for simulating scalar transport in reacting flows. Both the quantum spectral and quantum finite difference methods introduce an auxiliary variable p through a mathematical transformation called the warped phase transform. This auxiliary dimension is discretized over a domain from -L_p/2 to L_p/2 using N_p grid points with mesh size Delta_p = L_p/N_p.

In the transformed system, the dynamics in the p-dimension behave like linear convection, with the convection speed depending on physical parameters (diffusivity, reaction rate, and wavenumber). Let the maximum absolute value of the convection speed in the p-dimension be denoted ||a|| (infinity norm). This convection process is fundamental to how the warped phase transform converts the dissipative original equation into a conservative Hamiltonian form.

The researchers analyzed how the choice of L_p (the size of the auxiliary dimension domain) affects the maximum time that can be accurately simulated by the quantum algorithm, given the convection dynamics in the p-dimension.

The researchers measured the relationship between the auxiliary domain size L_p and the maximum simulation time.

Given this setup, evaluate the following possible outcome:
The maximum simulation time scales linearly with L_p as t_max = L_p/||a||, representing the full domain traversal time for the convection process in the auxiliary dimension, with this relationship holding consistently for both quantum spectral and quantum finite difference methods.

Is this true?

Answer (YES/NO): NO